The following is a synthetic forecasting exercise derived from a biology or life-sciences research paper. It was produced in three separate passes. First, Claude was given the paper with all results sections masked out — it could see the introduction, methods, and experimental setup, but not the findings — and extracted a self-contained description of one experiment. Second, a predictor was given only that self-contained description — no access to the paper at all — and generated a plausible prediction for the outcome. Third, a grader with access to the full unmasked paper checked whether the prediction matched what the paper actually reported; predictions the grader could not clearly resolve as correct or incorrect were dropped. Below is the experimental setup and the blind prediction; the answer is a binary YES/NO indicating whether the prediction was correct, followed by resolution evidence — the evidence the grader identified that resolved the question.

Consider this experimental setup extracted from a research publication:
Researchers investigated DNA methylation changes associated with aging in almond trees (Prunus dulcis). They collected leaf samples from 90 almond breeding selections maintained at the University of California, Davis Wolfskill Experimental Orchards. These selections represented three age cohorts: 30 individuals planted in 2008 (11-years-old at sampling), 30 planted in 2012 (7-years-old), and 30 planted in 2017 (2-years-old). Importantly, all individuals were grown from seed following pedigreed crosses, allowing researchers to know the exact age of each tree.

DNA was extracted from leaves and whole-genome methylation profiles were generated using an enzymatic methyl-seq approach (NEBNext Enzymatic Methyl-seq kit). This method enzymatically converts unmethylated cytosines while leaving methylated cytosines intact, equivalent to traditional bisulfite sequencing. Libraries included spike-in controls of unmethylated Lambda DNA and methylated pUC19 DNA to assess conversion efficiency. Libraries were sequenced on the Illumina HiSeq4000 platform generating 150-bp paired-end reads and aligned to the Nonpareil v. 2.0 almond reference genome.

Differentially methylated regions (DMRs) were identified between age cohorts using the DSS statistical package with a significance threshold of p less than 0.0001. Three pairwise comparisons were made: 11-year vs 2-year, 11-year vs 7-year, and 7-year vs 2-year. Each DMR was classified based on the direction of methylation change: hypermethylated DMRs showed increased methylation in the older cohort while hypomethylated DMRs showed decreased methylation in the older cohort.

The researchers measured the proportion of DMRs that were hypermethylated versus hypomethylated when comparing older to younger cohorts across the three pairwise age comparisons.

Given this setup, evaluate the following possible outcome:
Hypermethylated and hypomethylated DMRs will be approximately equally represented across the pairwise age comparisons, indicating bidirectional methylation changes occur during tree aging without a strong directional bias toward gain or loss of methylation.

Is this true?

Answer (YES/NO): NO